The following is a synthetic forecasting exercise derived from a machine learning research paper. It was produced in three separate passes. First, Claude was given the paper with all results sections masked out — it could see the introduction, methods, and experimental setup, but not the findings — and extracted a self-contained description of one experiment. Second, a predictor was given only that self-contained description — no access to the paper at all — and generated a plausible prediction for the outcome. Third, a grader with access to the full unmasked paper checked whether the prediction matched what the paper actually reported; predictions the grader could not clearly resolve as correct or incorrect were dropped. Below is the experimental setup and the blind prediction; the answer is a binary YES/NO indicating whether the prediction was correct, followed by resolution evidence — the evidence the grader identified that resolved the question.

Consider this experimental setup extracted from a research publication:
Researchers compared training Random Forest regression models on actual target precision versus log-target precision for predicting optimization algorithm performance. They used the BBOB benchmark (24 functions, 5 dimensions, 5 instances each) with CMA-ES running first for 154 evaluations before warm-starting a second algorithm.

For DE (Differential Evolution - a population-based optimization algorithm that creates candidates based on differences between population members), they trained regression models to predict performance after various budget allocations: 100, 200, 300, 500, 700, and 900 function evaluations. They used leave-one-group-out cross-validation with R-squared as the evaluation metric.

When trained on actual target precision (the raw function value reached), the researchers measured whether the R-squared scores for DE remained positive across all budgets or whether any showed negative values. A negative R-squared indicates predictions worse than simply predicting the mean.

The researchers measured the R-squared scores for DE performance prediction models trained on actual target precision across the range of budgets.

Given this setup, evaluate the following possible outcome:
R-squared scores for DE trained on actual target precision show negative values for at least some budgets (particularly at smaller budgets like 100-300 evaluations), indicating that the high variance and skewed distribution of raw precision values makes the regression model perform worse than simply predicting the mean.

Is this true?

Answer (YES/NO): NO